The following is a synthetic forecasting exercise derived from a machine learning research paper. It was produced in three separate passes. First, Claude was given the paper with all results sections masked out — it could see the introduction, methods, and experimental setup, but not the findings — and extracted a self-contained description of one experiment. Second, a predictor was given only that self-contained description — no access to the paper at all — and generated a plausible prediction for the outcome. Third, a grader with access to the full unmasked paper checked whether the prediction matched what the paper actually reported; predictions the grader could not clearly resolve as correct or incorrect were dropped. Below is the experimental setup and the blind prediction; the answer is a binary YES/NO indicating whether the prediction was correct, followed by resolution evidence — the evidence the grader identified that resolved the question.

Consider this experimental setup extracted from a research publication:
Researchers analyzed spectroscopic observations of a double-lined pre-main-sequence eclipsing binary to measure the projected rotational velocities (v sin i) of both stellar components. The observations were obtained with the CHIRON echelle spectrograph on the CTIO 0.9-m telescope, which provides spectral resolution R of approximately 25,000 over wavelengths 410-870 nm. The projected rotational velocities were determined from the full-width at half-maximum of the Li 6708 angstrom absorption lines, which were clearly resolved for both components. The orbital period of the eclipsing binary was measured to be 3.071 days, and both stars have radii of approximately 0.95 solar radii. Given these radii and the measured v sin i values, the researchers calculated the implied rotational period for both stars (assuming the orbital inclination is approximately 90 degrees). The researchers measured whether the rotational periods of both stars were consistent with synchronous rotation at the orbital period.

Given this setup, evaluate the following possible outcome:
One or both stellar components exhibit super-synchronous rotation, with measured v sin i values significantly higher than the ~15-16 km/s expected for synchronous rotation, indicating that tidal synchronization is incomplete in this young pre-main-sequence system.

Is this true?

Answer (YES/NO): NO